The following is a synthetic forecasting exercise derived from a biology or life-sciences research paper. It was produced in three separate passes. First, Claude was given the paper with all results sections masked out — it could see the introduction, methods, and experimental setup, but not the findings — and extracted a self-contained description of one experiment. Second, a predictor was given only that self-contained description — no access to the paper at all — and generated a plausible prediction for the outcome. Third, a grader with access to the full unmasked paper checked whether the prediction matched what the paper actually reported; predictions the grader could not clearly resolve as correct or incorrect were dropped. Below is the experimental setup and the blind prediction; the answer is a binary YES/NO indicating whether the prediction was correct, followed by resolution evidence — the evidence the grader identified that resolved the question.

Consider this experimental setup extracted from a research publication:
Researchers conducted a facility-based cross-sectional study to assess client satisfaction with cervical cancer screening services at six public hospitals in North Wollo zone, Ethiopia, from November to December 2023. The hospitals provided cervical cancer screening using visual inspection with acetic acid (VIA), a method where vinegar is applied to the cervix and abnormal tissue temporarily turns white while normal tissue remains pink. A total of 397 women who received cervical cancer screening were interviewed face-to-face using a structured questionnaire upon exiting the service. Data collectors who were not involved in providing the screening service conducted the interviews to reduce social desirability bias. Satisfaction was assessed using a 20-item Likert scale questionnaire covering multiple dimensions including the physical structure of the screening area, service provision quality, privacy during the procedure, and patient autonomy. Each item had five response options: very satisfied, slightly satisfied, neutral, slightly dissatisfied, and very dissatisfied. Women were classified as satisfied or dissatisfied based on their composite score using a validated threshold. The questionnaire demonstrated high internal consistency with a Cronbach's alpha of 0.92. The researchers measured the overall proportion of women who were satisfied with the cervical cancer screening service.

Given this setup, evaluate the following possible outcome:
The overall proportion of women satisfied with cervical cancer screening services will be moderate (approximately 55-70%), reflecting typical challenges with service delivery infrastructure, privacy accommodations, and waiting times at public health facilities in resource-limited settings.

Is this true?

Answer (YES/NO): YES